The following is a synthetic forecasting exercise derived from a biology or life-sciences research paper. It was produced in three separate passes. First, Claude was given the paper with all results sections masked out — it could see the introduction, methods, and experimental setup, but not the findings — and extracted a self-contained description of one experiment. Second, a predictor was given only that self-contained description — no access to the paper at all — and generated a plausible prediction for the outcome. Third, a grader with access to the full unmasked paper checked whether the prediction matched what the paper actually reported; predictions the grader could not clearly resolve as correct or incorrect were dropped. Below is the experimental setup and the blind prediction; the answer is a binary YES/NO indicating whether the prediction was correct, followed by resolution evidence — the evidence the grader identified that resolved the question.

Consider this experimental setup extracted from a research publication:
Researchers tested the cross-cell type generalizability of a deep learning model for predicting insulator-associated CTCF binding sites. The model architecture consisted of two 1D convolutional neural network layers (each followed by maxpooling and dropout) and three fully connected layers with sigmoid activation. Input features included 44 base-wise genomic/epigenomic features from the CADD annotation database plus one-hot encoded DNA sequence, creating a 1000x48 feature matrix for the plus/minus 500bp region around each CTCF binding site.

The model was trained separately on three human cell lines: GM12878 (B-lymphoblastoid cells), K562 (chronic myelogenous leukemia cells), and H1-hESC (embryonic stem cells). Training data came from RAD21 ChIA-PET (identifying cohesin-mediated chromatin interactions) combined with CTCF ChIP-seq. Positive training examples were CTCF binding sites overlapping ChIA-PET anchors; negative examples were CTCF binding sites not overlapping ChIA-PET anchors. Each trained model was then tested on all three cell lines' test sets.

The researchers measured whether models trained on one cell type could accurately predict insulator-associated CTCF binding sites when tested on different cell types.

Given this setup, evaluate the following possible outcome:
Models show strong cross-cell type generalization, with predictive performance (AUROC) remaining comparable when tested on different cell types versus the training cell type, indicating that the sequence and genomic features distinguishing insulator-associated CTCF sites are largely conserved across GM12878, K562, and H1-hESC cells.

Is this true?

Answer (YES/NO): YES